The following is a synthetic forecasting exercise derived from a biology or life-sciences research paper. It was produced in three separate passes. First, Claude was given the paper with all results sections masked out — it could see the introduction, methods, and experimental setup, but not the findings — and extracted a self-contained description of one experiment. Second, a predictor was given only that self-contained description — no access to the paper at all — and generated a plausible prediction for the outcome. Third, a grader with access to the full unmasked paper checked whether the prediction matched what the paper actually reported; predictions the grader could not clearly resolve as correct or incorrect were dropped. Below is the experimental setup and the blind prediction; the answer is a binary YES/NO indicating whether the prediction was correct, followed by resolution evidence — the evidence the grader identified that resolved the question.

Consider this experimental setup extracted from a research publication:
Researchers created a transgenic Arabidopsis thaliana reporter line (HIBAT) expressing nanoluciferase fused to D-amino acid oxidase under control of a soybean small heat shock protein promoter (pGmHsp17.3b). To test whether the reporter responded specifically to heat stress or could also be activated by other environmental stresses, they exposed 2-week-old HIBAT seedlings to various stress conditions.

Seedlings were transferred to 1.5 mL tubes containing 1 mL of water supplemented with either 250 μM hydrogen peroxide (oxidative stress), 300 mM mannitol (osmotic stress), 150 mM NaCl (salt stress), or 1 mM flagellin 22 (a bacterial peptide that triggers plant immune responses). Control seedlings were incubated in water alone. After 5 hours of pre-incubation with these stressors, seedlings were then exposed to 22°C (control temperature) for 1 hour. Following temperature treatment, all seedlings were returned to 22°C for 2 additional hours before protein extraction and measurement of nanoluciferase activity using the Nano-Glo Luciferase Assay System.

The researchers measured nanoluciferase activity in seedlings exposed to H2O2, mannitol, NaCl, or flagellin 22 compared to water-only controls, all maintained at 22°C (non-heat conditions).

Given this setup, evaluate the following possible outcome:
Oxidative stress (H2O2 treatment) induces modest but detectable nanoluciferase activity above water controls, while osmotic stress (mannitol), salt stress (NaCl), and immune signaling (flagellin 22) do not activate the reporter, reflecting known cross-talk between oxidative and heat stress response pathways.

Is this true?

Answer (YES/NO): NO